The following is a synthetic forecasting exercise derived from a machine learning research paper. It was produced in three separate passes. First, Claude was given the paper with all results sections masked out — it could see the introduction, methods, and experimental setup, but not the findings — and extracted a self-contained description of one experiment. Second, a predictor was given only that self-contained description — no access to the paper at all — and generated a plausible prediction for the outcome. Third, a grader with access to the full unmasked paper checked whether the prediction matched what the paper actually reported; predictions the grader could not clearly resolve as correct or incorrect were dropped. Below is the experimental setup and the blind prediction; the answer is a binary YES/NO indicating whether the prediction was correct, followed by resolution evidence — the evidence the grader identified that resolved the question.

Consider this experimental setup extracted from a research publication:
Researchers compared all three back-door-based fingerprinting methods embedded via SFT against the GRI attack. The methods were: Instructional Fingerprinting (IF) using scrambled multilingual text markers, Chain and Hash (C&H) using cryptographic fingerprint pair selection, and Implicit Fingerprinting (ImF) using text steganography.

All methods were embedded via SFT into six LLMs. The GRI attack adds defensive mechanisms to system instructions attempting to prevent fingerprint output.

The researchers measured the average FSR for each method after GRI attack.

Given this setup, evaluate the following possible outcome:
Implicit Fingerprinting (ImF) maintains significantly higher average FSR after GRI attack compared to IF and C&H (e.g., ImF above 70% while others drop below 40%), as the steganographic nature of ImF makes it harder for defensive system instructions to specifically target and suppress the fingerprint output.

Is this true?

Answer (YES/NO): NO